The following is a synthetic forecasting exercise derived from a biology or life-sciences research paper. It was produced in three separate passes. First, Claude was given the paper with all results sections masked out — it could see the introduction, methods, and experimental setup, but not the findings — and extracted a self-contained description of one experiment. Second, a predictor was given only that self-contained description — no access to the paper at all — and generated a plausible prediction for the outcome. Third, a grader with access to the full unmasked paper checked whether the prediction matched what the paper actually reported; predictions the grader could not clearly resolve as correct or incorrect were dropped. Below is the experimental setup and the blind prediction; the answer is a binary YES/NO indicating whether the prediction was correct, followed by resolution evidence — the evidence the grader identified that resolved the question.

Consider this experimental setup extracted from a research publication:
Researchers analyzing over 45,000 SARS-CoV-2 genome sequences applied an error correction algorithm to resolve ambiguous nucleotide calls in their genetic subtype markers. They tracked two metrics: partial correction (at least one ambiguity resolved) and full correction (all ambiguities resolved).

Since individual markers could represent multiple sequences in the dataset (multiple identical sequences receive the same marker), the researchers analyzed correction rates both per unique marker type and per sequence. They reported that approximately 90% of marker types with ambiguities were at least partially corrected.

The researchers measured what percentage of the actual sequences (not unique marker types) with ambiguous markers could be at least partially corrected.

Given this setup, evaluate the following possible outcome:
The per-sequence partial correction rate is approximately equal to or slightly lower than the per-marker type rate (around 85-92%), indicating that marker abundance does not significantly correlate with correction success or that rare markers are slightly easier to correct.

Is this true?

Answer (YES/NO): NO